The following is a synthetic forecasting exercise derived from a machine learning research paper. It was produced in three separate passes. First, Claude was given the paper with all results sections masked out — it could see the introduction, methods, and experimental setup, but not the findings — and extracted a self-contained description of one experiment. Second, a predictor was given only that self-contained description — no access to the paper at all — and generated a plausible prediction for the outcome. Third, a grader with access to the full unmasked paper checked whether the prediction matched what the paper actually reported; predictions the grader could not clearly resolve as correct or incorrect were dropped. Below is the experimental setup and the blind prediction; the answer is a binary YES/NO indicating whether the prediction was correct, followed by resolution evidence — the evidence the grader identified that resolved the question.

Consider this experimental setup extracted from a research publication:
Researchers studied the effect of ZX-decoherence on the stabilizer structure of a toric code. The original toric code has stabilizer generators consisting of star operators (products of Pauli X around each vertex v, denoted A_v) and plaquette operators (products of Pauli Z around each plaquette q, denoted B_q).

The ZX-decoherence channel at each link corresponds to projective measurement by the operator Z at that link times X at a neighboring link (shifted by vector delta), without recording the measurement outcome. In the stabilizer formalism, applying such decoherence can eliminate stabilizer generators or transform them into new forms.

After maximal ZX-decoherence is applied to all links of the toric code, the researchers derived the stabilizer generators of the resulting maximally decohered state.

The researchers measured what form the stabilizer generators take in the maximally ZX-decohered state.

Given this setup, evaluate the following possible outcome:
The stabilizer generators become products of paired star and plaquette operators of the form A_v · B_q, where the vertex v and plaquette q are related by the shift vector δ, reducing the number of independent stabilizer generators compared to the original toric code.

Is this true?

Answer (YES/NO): YES